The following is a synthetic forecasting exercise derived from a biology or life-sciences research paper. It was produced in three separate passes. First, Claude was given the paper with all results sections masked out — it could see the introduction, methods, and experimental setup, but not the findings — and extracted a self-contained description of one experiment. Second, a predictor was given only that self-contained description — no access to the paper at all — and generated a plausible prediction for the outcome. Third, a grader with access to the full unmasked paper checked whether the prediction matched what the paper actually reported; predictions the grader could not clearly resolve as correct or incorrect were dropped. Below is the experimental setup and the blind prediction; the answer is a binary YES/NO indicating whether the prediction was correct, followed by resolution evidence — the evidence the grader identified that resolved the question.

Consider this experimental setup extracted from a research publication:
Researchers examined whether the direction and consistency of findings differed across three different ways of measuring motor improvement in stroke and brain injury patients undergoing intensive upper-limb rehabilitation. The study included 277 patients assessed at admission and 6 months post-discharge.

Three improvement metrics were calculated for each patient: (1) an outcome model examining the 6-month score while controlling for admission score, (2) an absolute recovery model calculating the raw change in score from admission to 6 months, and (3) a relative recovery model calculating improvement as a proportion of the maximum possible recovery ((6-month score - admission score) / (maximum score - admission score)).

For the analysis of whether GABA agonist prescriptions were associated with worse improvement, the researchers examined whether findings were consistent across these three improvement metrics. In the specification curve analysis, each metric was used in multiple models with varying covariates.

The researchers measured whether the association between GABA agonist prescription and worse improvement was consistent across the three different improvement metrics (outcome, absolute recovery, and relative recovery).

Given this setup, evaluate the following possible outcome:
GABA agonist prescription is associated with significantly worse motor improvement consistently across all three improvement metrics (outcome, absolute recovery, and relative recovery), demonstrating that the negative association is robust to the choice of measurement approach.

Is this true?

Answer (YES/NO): NO